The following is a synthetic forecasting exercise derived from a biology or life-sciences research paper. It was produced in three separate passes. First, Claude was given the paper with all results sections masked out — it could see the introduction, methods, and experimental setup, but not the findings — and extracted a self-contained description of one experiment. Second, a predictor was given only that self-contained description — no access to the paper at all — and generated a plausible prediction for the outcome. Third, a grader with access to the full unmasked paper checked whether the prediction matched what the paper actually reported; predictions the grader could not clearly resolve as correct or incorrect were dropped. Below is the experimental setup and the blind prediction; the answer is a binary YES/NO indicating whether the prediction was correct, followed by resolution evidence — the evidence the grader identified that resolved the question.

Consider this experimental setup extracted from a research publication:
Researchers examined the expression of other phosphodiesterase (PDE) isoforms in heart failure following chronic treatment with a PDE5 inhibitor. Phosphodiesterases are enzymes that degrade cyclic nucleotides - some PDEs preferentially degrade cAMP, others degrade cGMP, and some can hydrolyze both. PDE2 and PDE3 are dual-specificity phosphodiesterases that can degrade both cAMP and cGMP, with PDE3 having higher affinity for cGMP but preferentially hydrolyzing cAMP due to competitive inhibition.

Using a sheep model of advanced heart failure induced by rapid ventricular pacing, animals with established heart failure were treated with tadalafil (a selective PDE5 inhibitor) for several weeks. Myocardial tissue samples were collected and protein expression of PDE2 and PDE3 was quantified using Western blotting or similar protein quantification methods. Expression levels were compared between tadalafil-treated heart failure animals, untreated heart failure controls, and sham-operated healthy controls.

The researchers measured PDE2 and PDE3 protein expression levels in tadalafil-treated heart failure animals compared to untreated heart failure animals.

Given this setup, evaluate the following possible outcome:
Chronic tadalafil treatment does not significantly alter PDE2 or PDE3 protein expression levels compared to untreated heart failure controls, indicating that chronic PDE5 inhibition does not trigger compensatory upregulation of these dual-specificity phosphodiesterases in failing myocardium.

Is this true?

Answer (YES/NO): NO